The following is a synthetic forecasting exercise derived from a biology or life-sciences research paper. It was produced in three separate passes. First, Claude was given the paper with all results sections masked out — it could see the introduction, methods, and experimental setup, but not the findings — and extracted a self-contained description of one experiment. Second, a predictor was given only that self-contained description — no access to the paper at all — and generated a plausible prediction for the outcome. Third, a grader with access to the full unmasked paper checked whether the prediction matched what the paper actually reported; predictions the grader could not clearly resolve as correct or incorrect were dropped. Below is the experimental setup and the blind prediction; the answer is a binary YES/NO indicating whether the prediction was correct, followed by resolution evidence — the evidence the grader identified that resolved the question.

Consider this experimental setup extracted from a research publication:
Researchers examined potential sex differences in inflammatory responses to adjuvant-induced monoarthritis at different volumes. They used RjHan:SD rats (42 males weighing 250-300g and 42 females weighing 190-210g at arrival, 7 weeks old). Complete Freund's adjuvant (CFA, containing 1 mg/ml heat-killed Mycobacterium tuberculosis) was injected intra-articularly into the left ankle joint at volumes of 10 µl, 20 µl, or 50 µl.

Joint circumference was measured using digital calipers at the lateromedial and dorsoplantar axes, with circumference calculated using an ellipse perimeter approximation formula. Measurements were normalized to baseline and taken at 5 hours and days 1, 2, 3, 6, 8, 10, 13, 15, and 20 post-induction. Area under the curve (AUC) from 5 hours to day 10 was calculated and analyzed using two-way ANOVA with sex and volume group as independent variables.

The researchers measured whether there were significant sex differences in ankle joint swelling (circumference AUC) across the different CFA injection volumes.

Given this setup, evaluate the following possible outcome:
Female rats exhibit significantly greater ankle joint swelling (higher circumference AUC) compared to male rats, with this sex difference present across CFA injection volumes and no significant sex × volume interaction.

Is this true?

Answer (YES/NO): NO